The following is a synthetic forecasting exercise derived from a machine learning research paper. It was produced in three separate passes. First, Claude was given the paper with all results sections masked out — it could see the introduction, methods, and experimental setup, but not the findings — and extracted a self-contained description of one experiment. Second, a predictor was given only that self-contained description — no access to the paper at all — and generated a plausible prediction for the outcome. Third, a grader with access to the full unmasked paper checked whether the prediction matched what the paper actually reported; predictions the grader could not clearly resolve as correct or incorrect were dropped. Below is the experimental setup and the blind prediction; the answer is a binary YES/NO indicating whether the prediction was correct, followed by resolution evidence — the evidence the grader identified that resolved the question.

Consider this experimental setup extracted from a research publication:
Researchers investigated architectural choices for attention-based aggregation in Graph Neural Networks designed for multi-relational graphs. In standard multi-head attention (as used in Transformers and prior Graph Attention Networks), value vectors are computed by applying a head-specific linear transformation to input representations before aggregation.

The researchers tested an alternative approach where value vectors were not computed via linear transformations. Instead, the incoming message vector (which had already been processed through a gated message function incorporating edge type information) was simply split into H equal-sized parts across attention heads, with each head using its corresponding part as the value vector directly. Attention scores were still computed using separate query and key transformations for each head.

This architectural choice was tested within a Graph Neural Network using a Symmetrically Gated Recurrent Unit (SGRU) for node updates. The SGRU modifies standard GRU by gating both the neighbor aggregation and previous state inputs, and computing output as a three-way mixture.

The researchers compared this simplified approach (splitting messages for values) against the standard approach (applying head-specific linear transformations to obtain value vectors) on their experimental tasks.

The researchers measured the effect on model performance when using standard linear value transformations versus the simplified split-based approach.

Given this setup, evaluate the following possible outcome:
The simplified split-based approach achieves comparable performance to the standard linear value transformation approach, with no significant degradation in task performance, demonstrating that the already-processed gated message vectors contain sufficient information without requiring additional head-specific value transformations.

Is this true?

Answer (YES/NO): NO